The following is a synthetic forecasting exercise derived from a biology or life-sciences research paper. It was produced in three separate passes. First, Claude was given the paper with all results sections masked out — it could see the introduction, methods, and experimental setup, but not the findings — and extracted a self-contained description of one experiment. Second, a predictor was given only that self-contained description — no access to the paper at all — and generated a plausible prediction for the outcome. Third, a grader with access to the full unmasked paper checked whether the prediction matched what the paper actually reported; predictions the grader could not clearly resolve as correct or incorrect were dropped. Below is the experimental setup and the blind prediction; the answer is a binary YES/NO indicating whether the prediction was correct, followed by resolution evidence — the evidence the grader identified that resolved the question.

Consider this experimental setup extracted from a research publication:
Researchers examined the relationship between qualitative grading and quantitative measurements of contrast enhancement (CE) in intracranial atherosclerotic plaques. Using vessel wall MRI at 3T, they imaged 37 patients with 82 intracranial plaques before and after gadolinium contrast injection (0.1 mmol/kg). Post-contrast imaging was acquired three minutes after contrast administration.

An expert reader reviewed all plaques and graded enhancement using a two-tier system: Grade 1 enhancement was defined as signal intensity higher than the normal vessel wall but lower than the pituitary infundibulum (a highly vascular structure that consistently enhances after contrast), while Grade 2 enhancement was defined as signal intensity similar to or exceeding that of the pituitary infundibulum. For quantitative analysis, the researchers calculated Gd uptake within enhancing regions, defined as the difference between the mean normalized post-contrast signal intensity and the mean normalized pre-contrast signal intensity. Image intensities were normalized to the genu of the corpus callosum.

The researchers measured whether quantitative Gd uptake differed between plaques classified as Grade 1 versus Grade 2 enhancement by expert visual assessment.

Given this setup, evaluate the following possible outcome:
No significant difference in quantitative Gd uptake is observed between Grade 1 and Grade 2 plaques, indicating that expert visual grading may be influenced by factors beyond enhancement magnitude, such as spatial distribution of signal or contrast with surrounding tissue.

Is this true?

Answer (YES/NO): NO